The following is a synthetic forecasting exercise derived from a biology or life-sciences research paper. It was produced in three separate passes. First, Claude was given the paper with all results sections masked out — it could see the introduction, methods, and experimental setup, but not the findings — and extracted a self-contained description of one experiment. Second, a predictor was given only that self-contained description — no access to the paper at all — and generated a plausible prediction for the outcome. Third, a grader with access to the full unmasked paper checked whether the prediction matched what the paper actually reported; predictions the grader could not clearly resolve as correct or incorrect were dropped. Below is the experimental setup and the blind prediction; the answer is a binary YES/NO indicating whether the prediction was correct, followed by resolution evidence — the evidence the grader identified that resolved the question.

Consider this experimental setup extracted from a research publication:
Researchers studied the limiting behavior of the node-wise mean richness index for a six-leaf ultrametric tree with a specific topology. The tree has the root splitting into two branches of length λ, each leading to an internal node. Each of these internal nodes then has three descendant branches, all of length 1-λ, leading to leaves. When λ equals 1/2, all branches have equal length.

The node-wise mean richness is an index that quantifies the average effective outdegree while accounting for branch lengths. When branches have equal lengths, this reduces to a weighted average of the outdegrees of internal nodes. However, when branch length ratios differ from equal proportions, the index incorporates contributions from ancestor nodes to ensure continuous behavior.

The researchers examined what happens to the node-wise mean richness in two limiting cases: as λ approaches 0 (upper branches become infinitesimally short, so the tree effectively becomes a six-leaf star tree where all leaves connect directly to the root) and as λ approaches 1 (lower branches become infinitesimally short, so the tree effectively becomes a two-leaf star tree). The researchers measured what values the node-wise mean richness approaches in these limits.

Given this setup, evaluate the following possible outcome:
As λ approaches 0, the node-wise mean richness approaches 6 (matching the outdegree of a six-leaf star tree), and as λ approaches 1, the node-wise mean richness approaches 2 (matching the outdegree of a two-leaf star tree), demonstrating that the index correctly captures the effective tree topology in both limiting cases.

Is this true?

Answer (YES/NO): YES